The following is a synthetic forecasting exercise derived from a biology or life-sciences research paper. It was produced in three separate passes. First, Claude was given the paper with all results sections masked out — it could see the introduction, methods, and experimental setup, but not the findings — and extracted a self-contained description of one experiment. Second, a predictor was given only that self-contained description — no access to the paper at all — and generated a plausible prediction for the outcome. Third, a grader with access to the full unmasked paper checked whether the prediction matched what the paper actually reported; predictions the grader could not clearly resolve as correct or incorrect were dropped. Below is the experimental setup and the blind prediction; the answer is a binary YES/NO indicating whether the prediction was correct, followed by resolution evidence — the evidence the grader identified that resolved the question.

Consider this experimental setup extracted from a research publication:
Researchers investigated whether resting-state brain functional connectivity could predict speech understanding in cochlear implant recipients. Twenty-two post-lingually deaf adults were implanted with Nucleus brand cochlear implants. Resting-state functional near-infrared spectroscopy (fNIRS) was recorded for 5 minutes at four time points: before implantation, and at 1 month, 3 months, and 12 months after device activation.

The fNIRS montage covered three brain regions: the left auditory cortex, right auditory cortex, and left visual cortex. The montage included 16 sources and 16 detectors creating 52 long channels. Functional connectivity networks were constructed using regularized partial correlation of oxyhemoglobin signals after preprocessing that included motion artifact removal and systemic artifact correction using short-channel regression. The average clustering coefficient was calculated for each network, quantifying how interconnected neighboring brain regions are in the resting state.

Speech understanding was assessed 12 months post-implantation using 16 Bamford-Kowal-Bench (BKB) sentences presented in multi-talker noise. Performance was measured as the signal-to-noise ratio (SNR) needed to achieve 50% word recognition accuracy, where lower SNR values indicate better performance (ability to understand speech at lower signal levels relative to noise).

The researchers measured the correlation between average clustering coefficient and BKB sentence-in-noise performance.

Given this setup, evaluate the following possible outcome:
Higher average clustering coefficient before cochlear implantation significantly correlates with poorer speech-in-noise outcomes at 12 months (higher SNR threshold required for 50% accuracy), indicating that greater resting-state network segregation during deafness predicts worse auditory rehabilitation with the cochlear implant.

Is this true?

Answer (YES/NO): NO